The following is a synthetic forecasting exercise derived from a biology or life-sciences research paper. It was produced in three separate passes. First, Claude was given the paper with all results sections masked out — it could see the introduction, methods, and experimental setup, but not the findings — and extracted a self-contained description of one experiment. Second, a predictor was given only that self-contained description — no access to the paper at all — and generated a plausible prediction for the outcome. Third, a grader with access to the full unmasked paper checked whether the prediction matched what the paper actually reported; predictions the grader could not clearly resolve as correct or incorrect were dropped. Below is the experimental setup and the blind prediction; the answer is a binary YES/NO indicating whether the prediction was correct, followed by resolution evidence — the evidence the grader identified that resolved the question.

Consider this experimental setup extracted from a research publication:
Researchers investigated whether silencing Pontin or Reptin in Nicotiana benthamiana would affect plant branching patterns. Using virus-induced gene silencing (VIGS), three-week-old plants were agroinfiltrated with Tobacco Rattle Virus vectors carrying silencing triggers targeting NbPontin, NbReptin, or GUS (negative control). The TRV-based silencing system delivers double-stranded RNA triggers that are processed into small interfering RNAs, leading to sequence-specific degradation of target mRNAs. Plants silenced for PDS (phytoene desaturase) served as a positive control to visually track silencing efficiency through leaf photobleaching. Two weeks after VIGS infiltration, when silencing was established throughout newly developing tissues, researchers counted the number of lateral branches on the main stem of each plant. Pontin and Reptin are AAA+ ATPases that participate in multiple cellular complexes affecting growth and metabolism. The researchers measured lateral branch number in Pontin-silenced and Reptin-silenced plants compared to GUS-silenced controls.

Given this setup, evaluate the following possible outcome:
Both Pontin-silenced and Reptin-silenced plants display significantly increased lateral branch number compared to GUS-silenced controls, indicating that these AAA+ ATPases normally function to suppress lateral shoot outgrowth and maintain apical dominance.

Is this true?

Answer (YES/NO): YES